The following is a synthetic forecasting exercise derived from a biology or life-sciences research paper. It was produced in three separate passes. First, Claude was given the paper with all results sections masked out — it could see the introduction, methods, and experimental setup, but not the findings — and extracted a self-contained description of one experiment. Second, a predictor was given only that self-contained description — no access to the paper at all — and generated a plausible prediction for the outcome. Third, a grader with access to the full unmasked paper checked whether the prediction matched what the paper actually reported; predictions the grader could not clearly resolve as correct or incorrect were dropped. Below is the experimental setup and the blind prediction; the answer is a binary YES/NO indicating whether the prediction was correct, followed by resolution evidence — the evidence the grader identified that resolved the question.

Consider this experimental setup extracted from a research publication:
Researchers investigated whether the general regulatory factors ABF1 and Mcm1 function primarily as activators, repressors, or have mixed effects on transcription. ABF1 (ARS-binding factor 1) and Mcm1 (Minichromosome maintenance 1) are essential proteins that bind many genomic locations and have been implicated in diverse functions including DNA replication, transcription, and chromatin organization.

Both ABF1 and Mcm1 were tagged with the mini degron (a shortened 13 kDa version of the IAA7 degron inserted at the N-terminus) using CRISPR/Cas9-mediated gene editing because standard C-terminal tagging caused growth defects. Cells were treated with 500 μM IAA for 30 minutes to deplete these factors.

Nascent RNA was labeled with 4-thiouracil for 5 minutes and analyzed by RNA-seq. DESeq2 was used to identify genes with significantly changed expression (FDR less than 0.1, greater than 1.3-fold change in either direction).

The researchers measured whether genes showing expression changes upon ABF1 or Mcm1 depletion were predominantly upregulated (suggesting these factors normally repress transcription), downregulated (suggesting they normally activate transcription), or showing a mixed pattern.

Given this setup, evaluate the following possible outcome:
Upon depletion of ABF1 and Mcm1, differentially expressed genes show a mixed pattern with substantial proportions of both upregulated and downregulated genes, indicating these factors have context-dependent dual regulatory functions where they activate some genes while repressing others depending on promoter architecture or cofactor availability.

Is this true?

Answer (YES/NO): YES